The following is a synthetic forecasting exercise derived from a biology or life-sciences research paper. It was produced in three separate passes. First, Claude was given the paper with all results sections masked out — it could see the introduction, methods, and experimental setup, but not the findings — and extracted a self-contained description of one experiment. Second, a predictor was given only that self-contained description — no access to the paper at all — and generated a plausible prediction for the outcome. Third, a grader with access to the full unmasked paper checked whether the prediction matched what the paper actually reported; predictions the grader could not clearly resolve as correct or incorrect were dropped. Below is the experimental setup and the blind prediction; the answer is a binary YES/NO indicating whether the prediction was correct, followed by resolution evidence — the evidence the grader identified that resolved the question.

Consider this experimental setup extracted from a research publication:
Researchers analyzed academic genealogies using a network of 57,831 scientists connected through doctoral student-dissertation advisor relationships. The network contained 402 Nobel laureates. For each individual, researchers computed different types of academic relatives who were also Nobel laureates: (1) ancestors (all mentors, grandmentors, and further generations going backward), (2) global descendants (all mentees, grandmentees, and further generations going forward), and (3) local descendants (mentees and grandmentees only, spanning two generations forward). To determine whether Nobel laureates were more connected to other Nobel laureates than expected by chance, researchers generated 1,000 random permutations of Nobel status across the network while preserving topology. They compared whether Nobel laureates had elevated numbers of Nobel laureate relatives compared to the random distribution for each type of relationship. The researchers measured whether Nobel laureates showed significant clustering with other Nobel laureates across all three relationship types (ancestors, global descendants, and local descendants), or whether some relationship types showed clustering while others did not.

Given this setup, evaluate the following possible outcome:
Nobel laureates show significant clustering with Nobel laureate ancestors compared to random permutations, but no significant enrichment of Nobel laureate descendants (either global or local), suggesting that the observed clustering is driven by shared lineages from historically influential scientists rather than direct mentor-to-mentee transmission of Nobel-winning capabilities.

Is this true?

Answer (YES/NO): NO